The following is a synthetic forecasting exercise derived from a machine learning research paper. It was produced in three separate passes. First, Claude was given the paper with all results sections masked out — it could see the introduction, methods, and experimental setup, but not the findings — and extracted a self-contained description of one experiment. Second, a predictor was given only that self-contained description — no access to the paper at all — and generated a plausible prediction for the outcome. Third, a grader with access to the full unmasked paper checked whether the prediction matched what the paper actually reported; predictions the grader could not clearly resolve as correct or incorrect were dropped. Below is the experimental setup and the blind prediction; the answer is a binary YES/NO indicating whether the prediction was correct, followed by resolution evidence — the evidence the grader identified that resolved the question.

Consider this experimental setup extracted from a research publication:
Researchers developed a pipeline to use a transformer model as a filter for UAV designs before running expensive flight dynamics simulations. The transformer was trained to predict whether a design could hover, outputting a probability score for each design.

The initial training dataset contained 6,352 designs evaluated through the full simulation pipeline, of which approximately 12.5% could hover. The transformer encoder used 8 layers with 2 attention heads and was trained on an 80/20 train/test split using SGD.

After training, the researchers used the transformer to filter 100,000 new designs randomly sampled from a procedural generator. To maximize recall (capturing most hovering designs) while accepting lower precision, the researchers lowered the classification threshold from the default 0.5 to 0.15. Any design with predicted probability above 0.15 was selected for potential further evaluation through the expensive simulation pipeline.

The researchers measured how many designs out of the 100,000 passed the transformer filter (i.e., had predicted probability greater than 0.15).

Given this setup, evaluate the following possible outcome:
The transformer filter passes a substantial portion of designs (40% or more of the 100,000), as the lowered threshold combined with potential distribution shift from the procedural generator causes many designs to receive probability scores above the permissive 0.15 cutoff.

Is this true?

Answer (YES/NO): NO